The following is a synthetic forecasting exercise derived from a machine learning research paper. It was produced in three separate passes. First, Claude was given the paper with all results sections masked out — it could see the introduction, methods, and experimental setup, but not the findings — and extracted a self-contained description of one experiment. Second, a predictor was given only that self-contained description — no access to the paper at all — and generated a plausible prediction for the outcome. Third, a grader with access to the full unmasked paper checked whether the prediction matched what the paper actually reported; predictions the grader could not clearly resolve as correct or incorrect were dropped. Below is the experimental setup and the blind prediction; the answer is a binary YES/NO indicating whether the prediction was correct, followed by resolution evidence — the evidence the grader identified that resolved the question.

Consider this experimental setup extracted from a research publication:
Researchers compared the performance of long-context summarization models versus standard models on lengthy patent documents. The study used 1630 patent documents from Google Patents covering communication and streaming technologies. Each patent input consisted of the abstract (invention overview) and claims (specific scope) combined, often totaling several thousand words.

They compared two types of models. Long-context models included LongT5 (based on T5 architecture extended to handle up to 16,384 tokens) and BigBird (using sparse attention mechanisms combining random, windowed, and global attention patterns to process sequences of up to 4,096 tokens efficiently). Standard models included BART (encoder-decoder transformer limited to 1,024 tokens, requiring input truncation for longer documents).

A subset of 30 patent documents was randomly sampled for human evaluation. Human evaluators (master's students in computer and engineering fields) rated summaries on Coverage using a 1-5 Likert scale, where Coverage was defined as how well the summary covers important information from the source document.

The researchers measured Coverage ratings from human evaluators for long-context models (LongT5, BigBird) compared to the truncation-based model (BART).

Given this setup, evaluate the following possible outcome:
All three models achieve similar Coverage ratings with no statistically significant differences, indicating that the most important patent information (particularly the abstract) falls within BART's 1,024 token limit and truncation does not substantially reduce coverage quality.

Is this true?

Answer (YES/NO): NO